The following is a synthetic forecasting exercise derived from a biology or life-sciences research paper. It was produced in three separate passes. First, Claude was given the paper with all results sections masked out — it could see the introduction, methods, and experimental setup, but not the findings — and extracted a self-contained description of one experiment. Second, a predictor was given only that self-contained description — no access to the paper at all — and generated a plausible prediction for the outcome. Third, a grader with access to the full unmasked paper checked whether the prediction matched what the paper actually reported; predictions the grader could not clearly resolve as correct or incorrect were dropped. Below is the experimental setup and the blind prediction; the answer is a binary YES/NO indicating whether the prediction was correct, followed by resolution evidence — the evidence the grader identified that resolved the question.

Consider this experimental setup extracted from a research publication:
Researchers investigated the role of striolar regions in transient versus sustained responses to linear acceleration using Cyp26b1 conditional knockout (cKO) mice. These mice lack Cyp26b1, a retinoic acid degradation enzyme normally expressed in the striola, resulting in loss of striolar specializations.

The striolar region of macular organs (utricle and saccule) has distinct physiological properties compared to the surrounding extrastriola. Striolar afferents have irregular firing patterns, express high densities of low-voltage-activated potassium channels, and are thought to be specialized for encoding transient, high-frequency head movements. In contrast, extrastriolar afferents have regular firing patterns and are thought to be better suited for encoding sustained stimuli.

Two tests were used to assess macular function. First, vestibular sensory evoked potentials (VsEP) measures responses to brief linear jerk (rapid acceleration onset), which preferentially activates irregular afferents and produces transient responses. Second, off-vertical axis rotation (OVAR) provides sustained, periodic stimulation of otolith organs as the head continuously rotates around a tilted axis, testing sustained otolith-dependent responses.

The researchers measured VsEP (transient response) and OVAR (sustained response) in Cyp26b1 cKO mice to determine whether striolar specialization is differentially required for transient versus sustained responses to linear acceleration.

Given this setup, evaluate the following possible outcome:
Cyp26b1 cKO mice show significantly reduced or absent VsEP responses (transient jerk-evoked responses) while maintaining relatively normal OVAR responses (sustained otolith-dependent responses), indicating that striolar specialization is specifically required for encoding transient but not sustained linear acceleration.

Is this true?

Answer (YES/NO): YES